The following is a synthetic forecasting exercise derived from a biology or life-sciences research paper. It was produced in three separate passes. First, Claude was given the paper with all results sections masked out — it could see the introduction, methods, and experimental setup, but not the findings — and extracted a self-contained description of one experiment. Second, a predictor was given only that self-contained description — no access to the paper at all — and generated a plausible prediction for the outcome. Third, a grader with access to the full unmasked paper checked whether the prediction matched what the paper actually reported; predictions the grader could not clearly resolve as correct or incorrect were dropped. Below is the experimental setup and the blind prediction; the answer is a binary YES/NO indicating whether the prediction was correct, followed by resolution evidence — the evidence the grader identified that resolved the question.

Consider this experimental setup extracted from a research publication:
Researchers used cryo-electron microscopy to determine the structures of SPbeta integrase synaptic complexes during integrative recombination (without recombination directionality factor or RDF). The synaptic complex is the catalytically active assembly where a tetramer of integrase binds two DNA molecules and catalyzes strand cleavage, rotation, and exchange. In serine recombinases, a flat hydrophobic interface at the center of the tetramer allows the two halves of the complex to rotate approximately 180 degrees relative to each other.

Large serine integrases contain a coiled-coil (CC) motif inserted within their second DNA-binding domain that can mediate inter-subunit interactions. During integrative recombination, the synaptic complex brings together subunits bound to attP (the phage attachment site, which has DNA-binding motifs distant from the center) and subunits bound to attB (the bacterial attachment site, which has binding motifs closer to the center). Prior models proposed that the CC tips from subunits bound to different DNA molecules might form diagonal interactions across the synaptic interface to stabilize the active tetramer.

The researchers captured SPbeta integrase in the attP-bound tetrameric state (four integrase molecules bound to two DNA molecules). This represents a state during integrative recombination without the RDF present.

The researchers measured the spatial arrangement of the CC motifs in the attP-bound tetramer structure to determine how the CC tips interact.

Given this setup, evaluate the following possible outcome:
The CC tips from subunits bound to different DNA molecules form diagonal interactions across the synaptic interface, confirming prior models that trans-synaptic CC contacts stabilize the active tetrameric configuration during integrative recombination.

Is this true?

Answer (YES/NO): NO